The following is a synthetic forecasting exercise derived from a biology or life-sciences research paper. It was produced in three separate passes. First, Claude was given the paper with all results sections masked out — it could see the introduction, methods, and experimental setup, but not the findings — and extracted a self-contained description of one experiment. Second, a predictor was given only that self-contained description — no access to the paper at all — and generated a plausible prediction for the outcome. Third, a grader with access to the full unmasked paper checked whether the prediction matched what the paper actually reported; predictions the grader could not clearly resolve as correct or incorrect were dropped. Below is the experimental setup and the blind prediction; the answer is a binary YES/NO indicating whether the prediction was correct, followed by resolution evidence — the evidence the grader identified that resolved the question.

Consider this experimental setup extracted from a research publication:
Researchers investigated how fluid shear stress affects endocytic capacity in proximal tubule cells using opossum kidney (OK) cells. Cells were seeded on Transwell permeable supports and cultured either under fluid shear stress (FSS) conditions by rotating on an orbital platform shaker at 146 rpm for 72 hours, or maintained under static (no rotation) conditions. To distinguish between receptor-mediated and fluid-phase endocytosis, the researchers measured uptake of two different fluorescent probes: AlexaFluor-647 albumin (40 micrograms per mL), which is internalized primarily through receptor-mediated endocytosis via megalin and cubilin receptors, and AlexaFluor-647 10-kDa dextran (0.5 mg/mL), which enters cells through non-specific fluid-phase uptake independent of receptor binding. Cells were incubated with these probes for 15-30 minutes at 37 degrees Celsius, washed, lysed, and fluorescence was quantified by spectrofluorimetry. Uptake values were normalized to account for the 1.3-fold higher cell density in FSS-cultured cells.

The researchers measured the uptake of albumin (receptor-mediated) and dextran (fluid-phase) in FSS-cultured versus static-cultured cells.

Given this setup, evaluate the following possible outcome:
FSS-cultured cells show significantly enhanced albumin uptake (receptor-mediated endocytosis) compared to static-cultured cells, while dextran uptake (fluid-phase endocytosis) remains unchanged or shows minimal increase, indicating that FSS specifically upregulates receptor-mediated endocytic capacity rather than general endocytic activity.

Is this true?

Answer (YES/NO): NO